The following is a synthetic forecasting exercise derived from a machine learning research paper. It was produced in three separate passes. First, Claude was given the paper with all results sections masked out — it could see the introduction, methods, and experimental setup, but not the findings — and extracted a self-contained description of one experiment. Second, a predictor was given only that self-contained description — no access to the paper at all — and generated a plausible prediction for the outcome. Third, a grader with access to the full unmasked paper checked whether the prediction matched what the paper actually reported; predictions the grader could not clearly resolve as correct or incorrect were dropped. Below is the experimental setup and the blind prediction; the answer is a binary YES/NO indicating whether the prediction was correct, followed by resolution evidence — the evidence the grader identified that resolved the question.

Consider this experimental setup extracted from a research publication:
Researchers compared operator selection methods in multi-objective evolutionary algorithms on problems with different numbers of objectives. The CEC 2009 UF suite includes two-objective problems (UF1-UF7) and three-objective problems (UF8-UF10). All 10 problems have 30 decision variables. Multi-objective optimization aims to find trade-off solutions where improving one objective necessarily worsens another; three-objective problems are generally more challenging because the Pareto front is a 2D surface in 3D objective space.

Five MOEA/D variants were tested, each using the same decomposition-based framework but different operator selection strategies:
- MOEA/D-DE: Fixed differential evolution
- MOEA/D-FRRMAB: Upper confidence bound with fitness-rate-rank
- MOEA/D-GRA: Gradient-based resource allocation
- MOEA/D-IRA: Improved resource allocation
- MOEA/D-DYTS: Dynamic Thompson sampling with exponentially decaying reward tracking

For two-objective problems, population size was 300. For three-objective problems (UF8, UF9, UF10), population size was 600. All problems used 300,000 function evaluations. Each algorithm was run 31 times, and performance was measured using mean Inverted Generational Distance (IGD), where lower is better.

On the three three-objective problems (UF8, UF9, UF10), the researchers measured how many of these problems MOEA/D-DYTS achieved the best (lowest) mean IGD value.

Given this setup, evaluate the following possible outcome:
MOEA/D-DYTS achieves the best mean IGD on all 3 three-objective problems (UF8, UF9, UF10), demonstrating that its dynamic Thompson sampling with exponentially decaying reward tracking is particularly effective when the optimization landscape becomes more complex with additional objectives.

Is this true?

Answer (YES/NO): NO